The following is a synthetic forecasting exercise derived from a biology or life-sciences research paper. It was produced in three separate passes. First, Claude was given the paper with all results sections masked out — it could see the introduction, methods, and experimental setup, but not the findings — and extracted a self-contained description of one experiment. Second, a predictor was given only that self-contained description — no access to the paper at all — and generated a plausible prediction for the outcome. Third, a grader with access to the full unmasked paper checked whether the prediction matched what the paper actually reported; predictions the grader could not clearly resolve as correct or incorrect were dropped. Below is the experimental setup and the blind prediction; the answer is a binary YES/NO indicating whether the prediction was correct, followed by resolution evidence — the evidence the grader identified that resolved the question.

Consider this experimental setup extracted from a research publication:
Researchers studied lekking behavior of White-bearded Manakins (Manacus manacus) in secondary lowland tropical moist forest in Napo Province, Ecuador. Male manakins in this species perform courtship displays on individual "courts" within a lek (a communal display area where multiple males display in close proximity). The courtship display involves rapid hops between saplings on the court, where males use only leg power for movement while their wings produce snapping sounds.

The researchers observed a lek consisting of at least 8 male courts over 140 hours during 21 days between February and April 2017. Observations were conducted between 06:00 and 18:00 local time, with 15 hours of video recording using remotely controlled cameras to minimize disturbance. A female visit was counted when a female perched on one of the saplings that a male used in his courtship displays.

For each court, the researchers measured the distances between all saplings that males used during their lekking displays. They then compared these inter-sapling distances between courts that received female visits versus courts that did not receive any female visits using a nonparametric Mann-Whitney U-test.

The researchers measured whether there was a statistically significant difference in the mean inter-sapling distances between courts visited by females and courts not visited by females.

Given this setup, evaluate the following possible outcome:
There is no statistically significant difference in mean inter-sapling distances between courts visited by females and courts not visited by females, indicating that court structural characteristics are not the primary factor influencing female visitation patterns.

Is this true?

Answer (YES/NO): NO